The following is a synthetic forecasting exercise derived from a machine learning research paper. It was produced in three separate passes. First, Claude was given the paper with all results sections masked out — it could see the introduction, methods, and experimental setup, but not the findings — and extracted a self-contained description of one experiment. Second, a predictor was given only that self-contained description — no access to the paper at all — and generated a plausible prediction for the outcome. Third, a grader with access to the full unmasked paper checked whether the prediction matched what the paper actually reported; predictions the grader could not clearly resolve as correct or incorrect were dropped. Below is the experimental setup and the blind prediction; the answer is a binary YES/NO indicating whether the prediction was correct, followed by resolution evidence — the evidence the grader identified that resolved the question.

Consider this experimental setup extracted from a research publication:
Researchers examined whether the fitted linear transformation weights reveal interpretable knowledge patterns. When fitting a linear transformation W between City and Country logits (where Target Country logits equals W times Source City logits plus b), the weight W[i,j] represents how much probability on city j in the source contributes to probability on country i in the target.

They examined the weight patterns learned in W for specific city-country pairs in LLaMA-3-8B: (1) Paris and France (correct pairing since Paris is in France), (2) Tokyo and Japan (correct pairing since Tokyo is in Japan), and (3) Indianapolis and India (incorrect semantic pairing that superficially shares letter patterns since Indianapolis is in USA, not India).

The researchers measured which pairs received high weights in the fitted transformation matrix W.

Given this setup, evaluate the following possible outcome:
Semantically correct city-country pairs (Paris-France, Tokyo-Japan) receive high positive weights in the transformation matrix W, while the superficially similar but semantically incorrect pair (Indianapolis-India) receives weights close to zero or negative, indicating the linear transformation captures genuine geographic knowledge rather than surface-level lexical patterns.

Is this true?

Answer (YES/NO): NO